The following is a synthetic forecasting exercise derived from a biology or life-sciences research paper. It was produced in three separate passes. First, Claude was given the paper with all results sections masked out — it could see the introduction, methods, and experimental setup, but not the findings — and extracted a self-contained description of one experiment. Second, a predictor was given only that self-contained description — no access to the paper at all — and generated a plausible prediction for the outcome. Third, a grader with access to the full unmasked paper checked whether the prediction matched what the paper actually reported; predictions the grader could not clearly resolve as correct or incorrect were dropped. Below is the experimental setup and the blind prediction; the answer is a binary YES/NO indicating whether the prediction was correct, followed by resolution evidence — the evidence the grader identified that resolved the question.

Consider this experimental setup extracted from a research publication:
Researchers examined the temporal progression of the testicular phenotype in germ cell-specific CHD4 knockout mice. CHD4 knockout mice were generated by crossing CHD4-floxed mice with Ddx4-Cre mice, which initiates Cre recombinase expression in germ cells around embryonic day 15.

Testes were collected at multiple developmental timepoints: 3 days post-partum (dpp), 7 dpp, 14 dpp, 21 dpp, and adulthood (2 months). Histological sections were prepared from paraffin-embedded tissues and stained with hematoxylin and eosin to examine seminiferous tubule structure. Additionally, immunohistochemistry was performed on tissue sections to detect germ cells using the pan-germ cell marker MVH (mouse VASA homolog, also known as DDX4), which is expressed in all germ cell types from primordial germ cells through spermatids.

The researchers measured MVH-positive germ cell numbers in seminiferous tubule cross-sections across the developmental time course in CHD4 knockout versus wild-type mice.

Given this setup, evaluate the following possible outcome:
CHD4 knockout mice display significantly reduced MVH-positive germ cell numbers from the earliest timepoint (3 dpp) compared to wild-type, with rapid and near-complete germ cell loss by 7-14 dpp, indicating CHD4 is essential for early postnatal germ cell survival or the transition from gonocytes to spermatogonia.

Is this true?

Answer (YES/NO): NO